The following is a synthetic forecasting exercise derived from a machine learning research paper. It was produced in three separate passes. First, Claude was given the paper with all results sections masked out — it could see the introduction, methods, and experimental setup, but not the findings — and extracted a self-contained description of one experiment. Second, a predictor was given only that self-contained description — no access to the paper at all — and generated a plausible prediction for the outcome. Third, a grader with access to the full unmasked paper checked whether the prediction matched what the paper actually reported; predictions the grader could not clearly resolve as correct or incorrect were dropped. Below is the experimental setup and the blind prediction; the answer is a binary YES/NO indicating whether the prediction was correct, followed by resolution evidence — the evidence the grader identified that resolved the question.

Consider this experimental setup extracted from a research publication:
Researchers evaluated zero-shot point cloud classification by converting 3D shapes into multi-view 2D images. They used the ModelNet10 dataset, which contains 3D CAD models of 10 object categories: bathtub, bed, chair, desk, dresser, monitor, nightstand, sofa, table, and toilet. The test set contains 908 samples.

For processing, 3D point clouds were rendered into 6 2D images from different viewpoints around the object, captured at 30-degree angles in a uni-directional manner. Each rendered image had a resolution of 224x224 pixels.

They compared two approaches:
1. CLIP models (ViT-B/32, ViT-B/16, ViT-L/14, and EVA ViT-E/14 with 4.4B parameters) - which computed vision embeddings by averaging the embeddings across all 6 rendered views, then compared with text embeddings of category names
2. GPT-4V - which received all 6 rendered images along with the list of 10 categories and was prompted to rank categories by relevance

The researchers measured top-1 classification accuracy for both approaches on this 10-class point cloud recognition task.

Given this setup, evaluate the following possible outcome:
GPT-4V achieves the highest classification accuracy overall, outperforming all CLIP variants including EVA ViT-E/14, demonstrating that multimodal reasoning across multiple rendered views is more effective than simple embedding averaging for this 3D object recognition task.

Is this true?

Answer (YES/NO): NO